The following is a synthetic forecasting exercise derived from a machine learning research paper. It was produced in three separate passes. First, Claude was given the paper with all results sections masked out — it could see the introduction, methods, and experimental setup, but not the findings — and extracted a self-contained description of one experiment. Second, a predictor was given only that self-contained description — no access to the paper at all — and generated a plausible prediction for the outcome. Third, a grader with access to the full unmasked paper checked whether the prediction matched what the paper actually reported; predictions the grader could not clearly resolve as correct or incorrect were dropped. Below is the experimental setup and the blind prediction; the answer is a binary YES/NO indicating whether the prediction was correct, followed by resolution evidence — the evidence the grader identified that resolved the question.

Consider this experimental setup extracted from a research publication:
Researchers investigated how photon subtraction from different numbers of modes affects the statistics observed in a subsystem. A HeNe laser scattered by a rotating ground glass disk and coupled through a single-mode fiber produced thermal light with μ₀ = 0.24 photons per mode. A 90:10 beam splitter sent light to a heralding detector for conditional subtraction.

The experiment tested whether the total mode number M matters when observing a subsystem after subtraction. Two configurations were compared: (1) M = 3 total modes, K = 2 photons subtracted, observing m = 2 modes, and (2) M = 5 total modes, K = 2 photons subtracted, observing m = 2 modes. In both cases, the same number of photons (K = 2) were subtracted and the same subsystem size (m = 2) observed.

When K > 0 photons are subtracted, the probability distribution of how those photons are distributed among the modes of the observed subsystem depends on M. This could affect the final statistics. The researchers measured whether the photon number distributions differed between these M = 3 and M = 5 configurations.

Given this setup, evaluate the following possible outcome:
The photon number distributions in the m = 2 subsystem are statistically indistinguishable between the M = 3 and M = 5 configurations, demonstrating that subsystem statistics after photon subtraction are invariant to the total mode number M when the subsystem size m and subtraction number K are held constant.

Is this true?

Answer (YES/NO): NO